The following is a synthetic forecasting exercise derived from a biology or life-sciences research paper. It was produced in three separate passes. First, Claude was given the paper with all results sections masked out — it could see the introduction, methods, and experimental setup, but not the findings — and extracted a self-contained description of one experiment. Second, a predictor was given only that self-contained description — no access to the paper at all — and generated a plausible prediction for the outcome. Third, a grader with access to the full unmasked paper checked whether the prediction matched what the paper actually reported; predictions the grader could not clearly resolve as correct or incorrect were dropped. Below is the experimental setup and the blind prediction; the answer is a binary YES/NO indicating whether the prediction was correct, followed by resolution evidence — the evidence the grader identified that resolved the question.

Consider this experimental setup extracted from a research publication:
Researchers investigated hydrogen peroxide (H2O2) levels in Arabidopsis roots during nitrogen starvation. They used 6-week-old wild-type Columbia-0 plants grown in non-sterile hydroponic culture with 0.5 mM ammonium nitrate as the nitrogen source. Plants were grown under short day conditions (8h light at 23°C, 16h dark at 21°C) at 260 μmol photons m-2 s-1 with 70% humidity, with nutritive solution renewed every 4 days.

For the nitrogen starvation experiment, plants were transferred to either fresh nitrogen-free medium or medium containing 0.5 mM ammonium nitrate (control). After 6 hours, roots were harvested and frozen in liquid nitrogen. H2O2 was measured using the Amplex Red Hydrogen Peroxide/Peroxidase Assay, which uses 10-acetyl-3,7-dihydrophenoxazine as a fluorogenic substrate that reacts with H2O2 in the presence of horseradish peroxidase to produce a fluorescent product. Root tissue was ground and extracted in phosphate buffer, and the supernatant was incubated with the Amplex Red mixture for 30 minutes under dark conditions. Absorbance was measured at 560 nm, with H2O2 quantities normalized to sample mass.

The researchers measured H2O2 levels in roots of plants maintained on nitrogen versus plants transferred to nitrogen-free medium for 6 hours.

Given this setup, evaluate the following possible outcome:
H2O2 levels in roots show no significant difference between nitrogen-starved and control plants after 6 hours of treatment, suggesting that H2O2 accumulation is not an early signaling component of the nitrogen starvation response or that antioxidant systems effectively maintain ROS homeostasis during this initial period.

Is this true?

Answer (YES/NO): NO